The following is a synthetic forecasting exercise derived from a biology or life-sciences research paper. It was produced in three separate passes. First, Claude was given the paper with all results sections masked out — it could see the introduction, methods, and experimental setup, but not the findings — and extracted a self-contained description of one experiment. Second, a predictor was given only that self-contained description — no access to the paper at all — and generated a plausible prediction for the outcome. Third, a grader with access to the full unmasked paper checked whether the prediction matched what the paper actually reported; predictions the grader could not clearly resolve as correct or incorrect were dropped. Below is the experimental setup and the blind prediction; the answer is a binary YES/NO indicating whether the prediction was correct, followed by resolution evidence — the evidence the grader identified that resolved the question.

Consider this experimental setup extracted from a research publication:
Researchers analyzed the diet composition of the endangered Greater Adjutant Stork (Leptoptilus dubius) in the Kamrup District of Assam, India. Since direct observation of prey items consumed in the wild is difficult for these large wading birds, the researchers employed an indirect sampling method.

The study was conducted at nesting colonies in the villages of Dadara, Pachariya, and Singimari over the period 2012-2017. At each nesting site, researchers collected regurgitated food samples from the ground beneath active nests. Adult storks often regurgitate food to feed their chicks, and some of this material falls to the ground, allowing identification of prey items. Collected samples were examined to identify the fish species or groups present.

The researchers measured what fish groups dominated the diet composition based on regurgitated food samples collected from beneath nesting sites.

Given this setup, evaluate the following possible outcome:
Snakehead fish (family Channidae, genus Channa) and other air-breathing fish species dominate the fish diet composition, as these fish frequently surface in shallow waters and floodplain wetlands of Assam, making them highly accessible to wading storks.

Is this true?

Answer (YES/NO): NO